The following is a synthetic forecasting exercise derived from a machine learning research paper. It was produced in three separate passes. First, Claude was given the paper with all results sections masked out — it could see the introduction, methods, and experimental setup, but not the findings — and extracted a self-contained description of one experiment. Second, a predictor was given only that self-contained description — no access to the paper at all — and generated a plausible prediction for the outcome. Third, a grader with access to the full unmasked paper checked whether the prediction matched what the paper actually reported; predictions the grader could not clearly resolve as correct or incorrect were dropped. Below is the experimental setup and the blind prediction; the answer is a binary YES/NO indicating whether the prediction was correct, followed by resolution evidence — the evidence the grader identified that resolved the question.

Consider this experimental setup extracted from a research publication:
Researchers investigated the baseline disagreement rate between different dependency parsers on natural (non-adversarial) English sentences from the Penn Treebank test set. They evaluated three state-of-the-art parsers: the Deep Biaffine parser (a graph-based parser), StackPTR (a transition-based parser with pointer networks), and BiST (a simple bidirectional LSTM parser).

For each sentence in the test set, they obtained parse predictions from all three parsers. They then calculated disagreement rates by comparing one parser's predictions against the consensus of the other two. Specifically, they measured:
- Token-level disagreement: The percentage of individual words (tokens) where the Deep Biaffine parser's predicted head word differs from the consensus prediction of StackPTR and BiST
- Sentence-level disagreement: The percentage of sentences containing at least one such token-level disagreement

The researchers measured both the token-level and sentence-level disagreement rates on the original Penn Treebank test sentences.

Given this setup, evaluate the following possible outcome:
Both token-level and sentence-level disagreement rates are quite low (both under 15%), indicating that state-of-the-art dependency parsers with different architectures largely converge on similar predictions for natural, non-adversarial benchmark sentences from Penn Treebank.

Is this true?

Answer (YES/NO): NO